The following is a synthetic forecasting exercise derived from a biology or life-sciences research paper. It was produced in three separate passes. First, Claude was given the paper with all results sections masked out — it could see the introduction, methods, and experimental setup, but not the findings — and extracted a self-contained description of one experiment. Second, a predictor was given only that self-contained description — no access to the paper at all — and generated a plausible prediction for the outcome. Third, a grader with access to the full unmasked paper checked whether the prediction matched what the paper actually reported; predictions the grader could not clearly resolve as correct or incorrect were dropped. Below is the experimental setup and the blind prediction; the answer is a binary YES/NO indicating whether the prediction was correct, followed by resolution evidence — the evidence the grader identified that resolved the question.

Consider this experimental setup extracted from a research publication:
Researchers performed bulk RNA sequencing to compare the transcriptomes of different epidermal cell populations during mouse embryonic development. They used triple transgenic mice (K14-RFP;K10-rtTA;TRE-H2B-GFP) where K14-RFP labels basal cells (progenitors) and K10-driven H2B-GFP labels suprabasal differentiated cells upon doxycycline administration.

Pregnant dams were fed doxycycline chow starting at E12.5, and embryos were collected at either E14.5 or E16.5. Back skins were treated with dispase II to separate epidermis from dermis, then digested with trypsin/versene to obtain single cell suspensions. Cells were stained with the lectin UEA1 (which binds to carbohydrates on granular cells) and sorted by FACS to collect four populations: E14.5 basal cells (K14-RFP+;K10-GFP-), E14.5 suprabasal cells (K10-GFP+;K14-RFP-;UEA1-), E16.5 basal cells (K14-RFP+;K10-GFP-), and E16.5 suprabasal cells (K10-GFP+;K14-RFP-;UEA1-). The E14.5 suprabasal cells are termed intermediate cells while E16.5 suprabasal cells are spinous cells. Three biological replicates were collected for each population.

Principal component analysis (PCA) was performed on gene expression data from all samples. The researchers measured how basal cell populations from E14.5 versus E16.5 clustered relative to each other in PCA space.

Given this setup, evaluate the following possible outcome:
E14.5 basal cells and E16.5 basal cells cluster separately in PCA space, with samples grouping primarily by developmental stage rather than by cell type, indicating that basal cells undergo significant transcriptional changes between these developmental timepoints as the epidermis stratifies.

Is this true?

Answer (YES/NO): NO